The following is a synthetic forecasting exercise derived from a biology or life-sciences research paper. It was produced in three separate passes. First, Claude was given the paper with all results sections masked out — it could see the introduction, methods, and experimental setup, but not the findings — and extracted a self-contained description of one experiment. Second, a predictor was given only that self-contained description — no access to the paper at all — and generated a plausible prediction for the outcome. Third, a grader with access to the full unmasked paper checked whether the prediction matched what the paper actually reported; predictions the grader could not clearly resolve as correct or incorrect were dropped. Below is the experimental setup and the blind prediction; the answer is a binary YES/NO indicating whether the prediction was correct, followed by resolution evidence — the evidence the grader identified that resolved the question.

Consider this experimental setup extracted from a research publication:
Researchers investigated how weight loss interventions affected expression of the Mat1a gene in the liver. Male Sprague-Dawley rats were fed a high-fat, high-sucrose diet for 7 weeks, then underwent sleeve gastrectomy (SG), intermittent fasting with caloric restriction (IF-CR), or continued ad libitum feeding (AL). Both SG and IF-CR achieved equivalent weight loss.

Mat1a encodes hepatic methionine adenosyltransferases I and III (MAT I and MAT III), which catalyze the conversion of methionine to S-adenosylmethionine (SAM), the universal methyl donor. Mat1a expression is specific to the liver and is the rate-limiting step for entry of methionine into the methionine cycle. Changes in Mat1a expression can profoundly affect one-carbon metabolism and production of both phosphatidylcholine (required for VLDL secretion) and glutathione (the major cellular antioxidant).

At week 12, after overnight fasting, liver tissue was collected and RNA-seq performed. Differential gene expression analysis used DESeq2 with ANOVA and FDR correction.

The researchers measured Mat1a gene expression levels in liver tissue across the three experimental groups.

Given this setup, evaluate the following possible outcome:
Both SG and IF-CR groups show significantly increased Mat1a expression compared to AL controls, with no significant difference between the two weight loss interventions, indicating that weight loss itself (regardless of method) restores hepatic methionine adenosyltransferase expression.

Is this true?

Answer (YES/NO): NO